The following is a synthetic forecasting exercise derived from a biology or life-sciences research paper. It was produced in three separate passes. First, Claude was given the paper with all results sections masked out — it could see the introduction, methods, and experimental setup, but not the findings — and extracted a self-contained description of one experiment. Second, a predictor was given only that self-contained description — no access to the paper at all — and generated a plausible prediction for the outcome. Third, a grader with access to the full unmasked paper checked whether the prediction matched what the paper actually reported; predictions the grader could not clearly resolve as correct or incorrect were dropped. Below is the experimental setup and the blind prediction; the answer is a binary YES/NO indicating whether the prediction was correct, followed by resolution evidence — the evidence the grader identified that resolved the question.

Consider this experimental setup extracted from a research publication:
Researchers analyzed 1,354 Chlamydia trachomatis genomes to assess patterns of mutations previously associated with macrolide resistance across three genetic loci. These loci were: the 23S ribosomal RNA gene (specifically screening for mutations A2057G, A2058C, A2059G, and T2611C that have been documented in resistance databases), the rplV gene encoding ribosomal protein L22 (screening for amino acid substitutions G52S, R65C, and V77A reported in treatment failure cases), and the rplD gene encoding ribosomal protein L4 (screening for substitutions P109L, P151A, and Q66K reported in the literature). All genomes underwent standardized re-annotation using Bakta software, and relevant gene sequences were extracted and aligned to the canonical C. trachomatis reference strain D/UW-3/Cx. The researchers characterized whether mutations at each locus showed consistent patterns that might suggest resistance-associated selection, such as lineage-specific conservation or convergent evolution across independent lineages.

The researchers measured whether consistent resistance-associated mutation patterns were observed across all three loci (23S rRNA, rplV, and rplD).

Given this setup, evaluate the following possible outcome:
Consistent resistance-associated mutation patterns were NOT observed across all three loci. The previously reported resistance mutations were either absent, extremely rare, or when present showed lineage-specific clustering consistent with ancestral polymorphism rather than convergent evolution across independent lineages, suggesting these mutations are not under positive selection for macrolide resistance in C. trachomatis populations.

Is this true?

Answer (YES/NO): YES